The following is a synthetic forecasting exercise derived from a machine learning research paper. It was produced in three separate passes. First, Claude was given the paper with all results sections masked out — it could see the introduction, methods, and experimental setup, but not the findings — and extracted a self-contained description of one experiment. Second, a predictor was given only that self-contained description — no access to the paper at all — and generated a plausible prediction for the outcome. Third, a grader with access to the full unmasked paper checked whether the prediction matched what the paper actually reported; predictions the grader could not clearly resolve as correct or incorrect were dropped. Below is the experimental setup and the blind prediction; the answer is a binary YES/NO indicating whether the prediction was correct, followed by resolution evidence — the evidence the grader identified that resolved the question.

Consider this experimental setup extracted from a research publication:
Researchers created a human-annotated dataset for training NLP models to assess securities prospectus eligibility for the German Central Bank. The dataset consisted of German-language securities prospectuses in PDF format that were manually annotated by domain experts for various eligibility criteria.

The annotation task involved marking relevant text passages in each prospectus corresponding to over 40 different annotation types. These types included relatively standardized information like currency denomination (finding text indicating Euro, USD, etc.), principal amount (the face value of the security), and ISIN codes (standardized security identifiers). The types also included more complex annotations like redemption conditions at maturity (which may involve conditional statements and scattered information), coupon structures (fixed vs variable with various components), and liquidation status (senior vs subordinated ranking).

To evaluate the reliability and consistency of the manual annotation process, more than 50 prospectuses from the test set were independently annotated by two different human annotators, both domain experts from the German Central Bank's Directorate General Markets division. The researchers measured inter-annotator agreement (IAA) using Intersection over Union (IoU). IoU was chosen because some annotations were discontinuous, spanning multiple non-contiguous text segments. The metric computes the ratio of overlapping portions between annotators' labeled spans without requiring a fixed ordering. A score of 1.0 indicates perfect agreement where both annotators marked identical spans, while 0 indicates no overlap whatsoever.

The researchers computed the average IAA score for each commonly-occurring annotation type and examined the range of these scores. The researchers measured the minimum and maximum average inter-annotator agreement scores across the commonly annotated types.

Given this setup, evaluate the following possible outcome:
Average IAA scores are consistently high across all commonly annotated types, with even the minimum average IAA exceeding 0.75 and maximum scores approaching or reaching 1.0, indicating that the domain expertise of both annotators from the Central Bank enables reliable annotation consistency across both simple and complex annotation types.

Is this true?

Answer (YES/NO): NO